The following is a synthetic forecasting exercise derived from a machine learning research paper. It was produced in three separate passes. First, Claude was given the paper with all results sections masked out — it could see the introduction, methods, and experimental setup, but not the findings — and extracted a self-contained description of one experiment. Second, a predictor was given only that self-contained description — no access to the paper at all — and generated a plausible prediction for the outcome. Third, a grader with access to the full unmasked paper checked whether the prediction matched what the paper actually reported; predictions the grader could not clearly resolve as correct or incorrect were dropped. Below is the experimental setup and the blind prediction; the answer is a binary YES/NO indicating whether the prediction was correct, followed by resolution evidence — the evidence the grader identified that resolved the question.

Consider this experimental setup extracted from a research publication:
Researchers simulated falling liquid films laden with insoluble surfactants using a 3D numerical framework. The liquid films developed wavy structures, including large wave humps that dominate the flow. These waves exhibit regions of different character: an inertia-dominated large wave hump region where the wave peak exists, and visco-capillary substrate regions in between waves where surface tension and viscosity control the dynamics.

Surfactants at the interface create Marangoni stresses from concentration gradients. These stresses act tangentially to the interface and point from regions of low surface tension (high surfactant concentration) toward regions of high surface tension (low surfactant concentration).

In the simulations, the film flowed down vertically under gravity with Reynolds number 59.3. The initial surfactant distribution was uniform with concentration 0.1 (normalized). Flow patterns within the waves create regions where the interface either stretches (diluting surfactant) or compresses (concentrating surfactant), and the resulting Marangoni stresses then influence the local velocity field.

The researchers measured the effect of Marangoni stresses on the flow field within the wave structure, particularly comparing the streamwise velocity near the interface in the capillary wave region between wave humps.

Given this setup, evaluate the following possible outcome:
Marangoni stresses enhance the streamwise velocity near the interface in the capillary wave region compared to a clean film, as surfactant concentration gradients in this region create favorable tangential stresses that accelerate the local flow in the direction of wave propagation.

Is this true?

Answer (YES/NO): NO